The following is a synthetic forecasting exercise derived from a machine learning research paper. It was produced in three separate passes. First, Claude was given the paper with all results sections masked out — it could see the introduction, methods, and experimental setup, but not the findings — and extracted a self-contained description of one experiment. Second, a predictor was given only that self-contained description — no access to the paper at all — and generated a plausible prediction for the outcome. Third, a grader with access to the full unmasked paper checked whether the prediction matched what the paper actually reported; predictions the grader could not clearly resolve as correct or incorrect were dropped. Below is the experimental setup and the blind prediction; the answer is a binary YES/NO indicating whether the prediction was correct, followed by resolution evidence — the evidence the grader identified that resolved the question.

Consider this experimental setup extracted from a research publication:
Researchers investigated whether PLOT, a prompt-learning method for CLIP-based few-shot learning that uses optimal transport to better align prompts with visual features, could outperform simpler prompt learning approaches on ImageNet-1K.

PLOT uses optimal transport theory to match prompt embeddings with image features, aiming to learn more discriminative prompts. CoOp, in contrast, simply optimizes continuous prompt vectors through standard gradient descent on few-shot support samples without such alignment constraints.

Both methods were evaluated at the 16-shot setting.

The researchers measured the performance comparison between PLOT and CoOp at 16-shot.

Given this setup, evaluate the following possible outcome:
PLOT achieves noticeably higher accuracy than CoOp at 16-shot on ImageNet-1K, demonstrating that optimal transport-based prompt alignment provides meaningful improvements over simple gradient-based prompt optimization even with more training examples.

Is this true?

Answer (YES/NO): NO